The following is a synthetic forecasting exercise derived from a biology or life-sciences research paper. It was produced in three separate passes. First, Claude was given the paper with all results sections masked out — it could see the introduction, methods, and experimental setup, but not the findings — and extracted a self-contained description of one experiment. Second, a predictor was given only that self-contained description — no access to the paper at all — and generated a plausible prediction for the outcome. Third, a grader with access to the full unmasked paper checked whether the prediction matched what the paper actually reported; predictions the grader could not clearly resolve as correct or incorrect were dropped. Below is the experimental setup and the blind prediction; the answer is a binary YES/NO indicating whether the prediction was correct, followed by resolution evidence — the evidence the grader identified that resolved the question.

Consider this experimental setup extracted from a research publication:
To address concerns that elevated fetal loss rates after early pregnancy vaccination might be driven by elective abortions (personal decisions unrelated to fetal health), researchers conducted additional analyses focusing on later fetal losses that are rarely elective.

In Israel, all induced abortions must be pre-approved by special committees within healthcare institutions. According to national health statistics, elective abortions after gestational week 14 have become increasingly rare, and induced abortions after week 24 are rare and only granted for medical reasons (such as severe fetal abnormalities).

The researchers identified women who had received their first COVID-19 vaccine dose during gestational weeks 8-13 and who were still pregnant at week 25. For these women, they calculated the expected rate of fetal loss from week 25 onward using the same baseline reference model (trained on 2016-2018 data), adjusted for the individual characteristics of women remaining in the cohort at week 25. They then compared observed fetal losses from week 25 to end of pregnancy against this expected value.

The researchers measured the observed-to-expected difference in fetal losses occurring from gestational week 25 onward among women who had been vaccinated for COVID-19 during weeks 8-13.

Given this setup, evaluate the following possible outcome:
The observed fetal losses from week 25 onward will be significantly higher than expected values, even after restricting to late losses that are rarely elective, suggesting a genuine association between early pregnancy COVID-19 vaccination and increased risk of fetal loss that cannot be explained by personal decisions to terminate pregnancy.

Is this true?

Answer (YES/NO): YES